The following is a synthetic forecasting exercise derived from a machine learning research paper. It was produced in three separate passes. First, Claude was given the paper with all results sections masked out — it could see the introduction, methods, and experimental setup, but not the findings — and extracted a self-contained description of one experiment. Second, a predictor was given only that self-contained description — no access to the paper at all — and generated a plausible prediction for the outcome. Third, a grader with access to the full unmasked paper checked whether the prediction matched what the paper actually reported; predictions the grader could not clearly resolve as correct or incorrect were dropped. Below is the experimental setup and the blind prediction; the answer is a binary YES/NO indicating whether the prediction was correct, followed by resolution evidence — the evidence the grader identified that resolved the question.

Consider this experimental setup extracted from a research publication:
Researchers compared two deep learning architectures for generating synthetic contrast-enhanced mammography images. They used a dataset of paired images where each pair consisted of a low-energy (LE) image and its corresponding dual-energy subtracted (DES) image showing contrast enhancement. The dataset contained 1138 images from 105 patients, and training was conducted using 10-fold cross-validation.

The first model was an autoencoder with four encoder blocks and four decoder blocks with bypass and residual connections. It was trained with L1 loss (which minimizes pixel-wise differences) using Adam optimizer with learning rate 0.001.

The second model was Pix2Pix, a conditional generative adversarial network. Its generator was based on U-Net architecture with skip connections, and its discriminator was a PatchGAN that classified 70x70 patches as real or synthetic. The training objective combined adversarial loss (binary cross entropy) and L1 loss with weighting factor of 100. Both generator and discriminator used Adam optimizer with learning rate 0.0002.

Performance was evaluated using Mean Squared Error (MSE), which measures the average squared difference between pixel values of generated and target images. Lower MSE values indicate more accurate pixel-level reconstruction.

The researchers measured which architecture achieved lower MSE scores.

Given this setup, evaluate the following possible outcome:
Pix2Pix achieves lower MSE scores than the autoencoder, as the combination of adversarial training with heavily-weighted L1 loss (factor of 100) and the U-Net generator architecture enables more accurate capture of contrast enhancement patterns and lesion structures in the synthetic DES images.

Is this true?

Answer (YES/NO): YES